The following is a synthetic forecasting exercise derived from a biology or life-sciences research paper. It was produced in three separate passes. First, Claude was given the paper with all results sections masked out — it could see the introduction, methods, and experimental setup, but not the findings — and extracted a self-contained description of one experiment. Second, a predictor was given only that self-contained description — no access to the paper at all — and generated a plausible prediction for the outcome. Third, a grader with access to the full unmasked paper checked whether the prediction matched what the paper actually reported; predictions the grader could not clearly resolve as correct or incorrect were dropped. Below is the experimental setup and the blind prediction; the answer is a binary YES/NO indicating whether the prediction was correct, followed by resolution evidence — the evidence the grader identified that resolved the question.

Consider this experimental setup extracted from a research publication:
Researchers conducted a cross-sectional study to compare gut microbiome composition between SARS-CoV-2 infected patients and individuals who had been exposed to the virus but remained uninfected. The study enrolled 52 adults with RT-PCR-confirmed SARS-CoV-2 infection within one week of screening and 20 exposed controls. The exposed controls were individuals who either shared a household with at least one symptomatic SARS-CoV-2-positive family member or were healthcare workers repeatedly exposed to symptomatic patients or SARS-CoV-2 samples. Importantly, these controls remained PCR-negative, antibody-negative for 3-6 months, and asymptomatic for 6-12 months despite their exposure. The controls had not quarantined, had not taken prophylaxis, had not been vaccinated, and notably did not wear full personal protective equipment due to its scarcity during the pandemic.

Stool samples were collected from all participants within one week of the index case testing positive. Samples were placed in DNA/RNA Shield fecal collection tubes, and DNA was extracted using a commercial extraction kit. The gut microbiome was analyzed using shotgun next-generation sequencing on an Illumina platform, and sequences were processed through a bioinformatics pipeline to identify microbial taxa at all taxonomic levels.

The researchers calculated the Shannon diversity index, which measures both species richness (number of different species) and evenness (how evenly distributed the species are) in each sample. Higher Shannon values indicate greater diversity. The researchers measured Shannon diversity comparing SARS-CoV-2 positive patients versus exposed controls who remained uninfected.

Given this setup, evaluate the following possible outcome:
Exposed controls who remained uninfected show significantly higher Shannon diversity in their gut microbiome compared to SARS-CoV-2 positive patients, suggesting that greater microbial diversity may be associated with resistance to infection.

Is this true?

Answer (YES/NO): YES